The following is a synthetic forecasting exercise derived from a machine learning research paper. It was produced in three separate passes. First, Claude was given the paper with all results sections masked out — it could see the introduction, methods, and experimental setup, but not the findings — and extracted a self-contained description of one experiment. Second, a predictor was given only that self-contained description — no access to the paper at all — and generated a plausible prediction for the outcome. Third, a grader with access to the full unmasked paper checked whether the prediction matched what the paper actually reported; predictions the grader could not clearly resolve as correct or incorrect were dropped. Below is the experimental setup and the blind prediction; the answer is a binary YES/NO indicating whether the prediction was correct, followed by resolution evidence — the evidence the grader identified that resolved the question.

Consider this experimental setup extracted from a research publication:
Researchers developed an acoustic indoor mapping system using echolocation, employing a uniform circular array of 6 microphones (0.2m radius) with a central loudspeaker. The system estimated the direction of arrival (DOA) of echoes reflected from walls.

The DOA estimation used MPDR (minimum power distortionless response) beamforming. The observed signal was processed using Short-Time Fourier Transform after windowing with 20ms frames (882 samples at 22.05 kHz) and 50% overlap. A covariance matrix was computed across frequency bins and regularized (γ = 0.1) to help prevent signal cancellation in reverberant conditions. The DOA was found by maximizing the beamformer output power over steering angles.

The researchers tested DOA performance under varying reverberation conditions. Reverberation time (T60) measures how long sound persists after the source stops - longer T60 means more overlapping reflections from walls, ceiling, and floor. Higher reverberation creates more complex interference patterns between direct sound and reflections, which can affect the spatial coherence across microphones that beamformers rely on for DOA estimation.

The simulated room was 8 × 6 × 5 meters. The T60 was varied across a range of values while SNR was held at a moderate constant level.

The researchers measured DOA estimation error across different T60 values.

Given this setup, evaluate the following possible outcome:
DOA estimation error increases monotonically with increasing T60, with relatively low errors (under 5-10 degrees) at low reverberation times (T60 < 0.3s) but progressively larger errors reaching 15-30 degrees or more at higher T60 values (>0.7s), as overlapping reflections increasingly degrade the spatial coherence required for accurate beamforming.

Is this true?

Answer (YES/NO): NO